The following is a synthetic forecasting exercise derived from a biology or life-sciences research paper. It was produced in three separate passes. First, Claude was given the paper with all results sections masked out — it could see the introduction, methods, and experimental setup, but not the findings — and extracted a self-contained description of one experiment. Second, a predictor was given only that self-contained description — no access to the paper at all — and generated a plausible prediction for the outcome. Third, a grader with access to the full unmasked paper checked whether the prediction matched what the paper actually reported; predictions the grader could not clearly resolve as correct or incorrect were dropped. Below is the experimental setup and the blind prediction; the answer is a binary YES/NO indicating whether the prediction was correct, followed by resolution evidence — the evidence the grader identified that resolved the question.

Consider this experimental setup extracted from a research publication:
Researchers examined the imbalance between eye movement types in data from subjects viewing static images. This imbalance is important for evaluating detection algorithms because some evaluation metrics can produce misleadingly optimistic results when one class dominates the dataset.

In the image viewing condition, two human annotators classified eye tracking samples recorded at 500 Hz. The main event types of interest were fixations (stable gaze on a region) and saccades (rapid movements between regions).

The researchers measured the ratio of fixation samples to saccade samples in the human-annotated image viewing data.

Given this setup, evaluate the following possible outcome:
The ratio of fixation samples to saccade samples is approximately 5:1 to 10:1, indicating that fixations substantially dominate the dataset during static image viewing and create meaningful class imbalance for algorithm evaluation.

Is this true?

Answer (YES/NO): YES